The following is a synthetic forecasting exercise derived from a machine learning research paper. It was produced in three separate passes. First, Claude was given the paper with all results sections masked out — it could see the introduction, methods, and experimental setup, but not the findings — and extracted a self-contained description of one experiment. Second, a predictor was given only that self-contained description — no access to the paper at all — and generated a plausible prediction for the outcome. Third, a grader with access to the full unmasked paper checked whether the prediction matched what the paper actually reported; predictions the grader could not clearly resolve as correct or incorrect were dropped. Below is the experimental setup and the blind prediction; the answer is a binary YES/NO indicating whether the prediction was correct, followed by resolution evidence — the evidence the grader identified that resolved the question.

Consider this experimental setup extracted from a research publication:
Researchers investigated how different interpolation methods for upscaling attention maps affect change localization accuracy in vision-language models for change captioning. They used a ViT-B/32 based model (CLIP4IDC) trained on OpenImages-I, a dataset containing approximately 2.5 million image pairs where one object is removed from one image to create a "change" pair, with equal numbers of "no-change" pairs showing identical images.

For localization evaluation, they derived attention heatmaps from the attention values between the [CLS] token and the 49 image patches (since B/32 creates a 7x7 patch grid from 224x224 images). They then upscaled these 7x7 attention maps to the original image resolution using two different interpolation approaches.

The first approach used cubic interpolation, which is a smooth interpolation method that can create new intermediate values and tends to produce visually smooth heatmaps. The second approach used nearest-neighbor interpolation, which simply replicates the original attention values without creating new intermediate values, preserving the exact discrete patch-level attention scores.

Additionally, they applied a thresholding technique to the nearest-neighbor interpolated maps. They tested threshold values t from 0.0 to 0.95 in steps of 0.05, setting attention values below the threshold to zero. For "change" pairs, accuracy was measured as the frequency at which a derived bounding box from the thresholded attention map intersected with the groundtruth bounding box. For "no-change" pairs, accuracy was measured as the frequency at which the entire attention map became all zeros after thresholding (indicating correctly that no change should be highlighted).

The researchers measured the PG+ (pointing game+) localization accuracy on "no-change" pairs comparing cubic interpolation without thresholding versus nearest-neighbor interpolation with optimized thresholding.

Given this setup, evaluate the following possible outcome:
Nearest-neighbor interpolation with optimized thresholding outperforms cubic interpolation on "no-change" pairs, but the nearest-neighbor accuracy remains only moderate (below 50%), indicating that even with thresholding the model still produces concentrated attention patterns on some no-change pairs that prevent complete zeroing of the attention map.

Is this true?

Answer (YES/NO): NO